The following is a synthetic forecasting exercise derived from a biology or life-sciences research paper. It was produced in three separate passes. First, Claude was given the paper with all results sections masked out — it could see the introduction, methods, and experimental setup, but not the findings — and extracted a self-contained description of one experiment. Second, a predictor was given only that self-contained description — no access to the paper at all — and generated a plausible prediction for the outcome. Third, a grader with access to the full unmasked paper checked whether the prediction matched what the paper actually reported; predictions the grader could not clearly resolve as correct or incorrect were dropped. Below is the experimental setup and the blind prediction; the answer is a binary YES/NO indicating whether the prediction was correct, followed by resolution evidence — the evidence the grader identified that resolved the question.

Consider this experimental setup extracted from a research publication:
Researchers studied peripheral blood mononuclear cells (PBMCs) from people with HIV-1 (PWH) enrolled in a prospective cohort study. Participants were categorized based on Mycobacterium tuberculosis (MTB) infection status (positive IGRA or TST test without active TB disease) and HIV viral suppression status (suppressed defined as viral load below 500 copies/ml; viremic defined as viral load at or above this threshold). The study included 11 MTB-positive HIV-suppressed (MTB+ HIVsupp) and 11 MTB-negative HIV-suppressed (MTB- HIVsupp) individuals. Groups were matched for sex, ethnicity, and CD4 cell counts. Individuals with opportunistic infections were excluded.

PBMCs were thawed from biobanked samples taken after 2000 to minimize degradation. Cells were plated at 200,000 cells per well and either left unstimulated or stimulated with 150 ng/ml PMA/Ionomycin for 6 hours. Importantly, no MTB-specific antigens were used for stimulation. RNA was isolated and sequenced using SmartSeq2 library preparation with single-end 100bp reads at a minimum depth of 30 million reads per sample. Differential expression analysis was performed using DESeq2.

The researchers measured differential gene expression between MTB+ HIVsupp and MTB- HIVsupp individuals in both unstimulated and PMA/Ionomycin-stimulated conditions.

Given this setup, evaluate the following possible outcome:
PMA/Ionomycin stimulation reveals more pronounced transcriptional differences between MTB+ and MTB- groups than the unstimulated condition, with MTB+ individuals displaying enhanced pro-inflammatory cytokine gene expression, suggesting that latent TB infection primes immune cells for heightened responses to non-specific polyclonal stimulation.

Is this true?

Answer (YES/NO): NO